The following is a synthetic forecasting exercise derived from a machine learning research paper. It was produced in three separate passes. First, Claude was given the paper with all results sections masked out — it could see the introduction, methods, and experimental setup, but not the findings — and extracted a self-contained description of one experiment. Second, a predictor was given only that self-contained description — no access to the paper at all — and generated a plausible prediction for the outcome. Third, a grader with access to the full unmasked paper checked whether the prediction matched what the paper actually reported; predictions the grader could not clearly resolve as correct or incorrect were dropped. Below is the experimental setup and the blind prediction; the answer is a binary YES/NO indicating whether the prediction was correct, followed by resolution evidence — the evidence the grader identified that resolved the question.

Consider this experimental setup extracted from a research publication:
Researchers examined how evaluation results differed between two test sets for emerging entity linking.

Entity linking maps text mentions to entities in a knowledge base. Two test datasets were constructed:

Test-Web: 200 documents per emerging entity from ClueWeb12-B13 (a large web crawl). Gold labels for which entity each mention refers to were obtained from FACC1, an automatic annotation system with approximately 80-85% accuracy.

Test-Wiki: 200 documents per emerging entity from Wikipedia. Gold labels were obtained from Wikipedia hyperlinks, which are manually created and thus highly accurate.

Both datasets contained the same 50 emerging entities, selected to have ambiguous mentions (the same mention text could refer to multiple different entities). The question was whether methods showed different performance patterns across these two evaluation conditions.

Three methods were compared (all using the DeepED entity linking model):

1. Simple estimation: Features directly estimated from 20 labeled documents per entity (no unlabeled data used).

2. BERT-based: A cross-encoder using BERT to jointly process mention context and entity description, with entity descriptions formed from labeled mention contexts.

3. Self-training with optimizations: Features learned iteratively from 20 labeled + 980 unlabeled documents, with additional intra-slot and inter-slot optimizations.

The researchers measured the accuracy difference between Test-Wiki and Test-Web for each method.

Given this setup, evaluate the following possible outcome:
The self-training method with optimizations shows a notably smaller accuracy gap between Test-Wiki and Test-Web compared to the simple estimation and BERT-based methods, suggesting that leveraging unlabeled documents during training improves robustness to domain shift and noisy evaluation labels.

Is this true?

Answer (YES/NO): NO